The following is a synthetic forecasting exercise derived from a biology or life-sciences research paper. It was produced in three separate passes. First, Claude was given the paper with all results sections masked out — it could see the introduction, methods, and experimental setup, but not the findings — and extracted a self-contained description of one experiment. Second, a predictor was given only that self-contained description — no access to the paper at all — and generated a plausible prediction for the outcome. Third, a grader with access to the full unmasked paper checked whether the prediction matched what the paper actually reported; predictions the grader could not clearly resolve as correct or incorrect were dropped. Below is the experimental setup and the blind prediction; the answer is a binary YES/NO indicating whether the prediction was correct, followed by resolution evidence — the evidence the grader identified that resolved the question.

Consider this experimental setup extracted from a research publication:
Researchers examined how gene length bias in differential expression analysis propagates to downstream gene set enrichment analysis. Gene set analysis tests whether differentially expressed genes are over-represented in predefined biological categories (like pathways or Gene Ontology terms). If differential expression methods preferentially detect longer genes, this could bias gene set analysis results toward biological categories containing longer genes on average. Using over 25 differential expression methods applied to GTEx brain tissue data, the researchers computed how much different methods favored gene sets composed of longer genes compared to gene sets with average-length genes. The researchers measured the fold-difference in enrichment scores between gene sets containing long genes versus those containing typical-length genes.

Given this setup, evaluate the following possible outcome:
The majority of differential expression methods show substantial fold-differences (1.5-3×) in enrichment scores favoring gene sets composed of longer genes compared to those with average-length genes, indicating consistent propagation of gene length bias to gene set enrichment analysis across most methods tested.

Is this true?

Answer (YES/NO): NO